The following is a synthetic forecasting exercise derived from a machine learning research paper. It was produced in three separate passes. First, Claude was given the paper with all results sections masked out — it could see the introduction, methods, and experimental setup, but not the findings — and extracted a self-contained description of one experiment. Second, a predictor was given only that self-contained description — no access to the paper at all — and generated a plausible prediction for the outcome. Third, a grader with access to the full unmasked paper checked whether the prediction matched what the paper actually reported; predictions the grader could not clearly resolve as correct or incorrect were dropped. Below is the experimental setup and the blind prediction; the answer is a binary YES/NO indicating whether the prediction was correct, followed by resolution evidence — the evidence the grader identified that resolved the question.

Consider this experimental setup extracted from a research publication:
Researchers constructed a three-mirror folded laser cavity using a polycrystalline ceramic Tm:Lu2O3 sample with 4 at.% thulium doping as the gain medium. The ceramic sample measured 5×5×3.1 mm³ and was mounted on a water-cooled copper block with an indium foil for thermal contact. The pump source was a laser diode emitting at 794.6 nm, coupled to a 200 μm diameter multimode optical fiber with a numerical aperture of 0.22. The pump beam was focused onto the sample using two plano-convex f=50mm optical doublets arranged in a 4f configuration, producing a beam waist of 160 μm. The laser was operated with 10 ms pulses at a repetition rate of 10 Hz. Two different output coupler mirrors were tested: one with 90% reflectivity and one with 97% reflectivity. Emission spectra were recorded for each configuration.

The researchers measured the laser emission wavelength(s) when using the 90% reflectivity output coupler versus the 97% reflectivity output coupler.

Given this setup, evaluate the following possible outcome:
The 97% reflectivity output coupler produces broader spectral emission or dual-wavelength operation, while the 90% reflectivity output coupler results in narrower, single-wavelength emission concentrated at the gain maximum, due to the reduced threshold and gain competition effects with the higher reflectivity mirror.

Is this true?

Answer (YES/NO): YES